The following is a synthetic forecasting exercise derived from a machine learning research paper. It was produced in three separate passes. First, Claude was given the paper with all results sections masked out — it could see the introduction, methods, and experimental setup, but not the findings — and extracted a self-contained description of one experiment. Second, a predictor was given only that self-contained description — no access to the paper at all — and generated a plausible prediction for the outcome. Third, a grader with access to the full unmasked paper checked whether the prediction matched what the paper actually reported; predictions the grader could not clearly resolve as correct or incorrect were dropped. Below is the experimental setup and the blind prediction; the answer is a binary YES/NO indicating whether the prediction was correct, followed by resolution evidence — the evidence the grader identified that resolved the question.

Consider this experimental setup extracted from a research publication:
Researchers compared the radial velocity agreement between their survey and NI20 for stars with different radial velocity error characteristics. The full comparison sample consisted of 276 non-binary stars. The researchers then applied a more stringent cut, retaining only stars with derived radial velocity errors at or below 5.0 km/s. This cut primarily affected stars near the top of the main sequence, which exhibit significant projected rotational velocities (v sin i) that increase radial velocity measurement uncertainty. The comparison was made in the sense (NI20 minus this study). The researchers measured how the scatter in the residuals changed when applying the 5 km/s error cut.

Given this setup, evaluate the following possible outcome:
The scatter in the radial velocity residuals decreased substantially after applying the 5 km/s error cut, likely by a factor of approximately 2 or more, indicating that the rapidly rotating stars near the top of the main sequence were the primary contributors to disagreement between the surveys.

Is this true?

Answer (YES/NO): YES